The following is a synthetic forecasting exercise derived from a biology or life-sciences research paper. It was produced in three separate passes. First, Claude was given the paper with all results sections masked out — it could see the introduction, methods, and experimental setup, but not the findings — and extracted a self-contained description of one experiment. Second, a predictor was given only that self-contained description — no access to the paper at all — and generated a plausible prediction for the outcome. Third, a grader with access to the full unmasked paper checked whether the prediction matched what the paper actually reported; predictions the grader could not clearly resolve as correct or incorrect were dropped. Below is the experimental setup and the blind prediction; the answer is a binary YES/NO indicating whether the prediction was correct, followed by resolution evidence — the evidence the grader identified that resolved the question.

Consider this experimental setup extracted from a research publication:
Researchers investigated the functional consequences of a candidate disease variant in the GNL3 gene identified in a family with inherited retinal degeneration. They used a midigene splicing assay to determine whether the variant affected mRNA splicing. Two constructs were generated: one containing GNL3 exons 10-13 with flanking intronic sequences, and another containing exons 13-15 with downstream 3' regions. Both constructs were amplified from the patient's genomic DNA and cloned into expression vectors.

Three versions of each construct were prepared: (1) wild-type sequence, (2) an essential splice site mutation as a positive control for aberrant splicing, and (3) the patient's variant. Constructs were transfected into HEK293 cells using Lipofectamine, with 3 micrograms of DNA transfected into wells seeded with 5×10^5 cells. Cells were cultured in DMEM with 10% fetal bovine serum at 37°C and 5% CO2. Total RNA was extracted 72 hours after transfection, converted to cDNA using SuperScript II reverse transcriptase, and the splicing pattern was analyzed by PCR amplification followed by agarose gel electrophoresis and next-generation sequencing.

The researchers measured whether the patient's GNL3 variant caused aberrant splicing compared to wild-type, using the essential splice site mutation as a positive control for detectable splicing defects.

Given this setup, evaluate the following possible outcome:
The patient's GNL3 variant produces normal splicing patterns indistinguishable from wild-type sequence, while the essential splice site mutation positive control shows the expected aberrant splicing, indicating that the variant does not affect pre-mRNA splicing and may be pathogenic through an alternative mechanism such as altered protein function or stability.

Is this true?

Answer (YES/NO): NO